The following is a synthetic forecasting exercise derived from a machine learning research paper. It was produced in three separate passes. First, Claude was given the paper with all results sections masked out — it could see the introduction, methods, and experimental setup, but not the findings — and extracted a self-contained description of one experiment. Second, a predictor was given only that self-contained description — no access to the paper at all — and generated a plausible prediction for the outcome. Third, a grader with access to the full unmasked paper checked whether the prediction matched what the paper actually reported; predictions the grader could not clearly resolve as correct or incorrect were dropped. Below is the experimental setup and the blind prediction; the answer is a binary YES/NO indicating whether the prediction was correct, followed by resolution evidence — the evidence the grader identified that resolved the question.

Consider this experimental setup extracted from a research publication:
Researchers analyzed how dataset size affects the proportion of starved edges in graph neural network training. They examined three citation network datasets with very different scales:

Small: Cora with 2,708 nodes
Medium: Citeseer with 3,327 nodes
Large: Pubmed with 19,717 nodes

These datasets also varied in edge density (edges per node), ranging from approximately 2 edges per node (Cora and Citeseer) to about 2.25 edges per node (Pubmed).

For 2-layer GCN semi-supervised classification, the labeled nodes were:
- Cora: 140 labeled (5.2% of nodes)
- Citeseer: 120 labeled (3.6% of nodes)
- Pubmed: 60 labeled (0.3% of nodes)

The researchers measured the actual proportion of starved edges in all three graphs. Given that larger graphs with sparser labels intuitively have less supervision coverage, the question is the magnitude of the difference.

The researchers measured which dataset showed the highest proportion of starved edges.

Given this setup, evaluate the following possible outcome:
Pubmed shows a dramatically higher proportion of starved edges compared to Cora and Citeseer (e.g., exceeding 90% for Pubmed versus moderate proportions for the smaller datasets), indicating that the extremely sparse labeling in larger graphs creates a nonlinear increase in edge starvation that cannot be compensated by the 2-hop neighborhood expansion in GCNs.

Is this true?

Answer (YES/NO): YES